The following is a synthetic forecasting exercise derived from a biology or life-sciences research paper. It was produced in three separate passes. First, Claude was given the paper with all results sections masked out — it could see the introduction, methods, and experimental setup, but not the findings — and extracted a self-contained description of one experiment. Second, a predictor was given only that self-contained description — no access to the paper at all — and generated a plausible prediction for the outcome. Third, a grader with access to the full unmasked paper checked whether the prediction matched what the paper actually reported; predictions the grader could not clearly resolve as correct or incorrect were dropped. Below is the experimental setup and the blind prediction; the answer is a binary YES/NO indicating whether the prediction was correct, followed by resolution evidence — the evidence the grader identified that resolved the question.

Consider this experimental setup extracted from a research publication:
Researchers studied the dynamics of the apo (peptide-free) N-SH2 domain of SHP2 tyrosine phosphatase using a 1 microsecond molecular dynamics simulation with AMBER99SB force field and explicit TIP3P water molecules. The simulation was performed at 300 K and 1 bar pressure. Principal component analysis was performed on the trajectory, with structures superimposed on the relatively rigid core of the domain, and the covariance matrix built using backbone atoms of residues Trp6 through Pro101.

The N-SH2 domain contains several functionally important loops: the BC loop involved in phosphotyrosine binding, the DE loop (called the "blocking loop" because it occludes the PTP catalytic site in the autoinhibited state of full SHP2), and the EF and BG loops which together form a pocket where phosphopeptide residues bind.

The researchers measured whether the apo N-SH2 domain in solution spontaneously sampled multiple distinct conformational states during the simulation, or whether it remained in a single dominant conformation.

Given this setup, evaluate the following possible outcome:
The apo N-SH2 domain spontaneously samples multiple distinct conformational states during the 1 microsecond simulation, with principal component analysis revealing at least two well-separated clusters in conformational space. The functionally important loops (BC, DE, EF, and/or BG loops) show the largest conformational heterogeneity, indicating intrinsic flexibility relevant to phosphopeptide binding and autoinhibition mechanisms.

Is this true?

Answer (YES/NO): NO